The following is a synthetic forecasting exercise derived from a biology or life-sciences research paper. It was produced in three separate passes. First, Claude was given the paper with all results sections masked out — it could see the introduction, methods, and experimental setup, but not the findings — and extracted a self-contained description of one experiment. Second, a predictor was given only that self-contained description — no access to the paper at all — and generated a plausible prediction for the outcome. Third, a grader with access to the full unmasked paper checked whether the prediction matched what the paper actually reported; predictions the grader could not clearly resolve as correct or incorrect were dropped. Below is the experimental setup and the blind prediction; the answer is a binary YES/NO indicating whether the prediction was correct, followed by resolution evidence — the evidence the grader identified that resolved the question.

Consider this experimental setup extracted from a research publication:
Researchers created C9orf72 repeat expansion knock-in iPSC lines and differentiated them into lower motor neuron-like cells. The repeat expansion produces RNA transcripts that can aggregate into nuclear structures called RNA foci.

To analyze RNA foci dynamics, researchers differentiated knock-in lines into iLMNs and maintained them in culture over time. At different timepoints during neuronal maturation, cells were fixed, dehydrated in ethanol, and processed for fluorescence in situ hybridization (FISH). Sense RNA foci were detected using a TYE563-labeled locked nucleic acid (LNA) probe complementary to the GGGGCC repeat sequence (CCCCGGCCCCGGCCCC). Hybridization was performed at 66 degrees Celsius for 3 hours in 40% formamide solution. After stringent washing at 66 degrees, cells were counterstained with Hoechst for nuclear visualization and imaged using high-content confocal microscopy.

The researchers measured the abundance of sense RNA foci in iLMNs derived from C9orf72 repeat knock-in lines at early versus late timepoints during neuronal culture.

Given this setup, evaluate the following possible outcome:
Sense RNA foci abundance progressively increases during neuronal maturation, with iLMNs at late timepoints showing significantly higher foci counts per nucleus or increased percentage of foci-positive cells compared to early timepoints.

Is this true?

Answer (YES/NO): YES